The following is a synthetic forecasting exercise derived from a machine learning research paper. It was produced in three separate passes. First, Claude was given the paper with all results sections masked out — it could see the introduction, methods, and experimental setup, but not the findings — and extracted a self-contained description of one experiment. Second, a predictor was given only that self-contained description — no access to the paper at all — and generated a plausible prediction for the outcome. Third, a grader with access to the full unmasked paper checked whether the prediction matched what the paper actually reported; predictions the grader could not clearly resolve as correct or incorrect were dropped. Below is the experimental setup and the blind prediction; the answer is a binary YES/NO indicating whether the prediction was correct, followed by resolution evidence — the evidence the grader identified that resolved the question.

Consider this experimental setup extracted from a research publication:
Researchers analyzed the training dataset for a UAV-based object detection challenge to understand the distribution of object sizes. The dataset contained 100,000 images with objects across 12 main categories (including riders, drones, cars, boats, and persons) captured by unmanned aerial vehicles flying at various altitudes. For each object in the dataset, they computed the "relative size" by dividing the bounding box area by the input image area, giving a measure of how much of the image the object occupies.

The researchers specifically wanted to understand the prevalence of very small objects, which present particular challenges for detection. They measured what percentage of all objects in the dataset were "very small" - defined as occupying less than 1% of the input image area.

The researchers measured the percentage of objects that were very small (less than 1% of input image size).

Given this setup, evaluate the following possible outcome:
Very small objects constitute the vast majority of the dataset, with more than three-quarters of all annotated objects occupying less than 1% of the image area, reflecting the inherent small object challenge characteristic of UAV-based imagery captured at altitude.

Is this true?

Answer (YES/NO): NO